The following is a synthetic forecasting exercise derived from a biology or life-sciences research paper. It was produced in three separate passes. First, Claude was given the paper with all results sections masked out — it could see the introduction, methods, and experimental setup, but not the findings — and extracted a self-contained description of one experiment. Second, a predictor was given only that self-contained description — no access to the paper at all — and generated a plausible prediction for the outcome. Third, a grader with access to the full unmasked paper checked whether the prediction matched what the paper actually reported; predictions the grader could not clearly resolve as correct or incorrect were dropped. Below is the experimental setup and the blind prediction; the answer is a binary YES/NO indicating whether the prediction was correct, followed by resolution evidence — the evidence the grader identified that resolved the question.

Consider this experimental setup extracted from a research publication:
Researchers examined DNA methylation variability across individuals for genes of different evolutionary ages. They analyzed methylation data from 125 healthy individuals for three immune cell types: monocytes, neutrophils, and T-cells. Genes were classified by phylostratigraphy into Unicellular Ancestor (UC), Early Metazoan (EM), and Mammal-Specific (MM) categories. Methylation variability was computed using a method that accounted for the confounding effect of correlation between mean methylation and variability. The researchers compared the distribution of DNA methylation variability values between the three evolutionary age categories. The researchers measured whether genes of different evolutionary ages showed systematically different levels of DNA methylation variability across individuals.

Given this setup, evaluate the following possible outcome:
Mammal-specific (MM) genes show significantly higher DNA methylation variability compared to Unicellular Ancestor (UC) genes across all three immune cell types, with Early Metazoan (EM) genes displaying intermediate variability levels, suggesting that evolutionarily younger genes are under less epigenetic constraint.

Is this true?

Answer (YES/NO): NO